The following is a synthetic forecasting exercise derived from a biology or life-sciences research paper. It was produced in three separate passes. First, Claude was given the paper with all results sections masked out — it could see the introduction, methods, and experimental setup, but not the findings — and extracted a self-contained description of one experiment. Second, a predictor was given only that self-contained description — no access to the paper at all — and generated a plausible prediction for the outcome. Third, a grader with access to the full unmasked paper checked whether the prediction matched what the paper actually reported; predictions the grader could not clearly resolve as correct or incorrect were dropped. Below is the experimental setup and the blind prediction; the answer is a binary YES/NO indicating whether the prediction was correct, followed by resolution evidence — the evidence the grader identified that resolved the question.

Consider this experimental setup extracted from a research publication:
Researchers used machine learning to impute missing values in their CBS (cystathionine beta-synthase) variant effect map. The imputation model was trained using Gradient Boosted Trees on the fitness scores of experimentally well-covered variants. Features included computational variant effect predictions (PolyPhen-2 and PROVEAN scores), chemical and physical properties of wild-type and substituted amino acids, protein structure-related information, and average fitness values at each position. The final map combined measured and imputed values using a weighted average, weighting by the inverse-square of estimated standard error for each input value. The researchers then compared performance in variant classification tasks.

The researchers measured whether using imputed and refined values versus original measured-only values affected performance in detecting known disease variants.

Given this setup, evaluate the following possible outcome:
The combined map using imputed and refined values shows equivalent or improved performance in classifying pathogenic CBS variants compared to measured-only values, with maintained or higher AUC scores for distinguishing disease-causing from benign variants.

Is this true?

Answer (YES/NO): YES